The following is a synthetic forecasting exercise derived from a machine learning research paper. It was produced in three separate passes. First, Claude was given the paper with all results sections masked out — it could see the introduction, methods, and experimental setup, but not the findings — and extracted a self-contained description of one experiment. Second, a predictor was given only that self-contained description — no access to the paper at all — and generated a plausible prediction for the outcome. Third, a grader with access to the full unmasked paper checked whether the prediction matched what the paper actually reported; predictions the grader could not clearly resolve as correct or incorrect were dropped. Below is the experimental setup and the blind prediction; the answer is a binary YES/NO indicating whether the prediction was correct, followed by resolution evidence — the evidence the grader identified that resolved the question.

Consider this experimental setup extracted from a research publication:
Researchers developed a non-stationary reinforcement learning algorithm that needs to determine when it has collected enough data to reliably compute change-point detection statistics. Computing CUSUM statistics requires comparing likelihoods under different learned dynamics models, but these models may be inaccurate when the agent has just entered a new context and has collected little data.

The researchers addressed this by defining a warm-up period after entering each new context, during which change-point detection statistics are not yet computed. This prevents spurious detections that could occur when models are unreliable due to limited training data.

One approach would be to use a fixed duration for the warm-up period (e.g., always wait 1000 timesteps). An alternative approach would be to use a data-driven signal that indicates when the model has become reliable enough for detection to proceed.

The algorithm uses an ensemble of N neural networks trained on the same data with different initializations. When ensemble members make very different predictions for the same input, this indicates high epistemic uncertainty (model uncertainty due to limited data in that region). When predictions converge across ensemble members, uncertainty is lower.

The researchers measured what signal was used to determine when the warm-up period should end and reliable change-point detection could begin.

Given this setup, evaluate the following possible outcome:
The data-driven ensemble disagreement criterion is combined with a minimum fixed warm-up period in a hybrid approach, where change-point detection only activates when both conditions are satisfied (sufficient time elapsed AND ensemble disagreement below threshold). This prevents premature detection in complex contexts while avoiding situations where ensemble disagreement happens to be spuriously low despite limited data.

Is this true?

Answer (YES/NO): NO